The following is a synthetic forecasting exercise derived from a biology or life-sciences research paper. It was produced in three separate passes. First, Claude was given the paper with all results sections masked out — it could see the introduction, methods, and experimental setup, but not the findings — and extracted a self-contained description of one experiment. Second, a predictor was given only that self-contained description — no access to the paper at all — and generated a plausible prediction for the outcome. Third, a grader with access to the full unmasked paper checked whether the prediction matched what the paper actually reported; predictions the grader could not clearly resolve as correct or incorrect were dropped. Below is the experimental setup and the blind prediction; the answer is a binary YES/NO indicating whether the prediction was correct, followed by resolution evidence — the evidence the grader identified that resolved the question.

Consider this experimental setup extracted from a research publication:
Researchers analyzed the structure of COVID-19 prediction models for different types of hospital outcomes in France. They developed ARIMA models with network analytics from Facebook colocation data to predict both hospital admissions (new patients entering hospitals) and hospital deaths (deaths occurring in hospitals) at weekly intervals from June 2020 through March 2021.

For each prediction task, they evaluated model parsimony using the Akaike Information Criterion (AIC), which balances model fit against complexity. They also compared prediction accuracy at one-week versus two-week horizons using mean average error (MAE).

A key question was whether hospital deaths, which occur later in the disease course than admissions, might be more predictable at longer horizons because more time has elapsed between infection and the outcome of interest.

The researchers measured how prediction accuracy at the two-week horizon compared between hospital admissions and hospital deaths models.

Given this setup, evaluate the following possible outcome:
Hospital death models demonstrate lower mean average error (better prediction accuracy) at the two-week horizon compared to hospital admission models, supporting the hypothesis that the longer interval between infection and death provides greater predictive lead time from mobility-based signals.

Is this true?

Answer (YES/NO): YES